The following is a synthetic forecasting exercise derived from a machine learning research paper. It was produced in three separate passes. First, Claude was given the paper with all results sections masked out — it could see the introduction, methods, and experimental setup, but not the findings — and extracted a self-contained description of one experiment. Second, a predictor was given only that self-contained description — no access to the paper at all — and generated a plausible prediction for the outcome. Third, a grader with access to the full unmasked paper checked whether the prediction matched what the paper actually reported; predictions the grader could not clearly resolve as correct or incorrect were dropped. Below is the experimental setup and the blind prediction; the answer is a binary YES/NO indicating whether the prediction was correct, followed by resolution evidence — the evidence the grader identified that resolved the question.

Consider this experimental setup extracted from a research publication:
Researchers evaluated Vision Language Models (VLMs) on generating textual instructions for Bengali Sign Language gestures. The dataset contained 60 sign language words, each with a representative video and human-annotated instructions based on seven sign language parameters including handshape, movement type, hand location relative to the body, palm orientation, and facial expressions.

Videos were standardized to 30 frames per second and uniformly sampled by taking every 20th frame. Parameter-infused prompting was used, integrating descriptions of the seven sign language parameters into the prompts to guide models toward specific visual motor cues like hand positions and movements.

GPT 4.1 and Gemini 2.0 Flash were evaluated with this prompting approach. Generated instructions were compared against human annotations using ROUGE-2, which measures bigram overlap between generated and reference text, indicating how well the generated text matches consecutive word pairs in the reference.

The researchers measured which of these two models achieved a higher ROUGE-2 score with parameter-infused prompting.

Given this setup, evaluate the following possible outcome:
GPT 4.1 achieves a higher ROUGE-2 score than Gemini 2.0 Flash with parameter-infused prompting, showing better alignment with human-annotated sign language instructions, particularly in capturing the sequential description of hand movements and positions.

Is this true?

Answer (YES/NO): YES